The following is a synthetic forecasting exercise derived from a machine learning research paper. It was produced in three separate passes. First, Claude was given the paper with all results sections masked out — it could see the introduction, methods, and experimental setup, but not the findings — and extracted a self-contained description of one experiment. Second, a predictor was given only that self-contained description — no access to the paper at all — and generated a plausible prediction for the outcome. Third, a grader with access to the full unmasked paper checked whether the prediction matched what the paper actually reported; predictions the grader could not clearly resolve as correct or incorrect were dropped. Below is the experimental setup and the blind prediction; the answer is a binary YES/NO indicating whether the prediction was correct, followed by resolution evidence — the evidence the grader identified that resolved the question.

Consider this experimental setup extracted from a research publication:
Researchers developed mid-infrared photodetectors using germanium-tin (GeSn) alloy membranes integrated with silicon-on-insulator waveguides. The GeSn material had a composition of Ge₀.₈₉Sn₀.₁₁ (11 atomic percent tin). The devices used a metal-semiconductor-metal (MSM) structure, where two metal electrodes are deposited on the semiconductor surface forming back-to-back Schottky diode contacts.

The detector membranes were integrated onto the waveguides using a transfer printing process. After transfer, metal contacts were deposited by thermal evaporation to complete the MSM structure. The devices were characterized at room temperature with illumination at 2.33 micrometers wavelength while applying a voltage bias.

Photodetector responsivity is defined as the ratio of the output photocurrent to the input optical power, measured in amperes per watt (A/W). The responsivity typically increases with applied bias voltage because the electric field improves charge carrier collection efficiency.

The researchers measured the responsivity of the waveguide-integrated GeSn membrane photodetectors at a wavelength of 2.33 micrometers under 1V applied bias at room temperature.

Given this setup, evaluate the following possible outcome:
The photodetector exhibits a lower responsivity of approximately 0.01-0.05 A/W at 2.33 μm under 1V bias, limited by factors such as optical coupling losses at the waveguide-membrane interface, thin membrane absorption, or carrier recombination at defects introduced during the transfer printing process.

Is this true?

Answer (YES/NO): NO